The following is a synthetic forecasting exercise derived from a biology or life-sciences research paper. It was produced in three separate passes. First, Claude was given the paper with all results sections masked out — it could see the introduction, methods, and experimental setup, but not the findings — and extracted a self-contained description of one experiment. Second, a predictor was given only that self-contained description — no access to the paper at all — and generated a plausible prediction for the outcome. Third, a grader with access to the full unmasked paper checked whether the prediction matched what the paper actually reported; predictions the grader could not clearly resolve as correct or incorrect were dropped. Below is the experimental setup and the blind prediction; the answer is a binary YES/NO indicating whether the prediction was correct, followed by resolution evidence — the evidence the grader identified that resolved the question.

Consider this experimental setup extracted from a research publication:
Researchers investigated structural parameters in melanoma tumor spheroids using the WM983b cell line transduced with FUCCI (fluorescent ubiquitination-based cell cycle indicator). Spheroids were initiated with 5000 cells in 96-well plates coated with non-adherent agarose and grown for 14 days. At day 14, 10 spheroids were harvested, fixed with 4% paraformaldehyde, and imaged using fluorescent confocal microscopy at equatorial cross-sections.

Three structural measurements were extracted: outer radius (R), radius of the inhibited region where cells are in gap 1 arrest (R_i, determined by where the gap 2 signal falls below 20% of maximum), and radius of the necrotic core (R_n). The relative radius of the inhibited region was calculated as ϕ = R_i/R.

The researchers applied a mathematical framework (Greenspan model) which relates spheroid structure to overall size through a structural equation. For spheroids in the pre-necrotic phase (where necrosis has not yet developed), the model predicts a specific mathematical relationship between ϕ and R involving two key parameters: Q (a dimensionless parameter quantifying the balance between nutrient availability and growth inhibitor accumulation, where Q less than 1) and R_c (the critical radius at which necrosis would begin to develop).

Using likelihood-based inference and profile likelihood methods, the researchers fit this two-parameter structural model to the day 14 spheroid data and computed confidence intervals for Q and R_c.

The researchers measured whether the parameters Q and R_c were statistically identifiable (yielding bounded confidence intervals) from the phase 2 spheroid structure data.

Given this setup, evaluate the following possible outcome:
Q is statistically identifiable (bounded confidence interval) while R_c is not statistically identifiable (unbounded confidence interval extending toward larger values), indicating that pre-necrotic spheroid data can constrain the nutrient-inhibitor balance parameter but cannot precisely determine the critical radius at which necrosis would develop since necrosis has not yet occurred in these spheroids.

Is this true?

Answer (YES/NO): NO